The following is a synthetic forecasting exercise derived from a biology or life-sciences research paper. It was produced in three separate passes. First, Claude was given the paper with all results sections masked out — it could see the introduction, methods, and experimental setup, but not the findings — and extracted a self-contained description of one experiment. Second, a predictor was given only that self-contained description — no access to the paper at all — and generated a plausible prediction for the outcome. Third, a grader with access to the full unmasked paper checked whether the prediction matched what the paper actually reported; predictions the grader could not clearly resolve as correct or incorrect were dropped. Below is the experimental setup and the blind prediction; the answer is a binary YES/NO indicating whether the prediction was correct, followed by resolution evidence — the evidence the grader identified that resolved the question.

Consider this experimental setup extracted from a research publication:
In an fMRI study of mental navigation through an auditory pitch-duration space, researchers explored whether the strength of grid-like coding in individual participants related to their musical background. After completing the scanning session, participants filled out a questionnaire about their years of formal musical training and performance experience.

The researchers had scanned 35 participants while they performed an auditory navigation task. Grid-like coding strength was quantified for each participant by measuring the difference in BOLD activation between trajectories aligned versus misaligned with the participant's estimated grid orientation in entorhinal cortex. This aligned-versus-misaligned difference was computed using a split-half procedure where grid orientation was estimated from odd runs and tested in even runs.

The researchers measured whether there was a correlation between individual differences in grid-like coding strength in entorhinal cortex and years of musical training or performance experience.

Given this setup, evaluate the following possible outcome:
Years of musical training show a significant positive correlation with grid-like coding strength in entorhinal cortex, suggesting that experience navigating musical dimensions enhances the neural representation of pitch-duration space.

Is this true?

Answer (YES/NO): NO